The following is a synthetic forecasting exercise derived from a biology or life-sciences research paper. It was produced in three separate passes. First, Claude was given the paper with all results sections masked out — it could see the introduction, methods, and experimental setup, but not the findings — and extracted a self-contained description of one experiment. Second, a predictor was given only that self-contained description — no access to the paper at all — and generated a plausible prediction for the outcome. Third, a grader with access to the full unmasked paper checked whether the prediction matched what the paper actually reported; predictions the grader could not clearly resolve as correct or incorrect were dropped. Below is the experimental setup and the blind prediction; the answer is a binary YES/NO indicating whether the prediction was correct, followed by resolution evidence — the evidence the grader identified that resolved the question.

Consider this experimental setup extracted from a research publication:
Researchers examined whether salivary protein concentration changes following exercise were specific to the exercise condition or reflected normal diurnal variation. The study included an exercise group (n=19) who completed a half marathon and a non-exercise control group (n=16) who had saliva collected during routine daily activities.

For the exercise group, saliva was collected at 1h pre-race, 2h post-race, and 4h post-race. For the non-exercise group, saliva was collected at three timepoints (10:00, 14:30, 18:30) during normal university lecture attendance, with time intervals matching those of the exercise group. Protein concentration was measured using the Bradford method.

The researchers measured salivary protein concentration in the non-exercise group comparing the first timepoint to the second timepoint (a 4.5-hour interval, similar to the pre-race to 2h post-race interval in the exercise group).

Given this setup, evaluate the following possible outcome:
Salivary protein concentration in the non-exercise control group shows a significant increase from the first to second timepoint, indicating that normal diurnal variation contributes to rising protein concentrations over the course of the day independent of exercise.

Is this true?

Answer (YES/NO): NO